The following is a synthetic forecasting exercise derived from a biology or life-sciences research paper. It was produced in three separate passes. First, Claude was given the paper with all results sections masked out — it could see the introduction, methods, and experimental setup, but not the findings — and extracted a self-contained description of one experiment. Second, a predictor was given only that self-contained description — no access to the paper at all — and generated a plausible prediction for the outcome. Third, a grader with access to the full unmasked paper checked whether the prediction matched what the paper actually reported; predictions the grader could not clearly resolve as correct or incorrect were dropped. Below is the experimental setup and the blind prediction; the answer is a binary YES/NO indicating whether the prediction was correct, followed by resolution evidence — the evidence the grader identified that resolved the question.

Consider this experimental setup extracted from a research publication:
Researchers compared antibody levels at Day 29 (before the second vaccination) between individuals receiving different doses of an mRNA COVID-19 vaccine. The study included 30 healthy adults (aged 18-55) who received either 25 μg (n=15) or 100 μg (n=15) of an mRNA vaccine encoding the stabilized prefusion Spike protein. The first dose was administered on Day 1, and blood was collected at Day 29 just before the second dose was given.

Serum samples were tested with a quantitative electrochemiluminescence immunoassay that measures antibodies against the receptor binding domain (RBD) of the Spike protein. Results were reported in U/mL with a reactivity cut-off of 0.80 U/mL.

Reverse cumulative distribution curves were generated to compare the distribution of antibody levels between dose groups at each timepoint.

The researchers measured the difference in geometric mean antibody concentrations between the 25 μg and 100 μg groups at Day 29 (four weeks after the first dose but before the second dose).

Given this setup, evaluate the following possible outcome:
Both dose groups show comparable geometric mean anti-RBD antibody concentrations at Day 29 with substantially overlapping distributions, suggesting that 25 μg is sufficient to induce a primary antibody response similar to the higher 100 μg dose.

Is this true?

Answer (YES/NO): NO